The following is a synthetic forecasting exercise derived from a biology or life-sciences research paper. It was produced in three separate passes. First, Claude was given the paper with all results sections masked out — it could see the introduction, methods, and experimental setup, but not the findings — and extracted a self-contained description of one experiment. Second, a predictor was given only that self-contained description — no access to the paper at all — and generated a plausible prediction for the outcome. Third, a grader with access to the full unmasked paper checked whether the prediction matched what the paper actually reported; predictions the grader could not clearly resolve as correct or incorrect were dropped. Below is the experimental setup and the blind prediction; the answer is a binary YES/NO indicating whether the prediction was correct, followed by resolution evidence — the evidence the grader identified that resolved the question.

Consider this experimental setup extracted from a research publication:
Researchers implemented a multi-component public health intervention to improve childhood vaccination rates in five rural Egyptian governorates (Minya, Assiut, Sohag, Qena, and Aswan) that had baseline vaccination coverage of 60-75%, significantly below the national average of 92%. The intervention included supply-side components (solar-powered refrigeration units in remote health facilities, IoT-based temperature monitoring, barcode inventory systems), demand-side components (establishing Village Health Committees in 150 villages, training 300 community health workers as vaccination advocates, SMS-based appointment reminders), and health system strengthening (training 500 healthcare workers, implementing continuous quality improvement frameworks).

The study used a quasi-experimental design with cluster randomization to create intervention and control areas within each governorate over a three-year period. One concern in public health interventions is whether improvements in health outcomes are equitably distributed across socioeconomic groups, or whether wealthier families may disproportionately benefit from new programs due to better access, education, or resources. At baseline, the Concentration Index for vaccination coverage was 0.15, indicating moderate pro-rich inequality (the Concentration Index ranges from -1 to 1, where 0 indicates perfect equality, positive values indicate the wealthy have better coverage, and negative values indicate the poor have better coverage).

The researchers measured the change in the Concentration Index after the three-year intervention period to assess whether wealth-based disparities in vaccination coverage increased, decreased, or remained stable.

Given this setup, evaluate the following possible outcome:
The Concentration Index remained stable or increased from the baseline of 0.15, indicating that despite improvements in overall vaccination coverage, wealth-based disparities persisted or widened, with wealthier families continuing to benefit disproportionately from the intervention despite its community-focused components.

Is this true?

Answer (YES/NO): NO